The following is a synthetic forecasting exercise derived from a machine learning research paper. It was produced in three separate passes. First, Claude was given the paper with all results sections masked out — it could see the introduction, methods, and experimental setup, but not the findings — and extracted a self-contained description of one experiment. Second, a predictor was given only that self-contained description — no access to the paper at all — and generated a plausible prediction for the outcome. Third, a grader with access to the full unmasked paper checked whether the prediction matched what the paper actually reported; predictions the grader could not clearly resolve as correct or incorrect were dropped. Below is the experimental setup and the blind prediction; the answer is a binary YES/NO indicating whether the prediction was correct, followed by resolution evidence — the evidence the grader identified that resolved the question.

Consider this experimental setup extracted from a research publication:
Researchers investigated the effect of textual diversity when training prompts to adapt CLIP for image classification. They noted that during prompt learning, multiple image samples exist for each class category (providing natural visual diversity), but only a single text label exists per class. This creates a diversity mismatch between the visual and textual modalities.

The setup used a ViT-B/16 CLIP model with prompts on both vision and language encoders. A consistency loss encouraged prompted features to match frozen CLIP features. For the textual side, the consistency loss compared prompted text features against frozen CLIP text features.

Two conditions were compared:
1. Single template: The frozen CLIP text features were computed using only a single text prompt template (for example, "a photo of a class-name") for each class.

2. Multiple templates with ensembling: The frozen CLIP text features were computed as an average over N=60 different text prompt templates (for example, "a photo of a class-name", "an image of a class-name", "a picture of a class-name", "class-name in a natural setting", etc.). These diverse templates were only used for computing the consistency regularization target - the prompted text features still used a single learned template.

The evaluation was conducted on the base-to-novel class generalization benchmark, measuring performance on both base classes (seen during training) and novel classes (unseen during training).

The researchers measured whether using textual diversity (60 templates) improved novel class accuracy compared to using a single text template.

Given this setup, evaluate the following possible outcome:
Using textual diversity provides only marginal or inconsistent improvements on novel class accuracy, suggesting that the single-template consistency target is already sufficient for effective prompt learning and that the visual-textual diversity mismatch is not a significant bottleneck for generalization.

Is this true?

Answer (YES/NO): NO